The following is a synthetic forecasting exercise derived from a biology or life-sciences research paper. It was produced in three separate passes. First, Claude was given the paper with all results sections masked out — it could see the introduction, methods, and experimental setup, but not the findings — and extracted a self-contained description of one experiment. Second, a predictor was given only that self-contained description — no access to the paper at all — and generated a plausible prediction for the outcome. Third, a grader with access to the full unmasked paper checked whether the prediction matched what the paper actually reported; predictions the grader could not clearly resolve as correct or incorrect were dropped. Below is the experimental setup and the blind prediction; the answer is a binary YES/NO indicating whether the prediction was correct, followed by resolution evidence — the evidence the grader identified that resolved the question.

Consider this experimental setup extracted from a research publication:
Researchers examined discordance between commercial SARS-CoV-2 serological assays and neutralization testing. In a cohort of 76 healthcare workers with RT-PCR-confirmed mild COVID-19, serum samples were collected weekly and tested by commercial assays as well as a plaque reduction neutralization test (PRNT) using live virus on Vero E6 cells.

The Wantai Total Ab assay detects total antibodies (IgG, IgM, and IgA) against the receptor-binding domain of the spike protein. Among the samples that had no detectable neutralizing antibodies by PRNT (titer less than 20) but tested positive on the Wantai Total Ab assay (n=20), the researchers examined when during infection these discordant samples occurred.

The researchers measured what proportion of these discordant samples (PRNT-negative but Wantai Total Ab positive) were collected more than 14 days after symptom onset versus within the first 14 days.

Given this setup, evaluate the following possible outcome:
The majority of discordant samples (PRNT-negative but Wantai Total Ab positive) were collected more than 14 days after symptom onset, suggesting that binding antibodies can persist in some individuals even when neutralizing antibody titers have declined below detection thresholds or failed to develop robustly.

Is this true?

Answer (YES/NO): NO